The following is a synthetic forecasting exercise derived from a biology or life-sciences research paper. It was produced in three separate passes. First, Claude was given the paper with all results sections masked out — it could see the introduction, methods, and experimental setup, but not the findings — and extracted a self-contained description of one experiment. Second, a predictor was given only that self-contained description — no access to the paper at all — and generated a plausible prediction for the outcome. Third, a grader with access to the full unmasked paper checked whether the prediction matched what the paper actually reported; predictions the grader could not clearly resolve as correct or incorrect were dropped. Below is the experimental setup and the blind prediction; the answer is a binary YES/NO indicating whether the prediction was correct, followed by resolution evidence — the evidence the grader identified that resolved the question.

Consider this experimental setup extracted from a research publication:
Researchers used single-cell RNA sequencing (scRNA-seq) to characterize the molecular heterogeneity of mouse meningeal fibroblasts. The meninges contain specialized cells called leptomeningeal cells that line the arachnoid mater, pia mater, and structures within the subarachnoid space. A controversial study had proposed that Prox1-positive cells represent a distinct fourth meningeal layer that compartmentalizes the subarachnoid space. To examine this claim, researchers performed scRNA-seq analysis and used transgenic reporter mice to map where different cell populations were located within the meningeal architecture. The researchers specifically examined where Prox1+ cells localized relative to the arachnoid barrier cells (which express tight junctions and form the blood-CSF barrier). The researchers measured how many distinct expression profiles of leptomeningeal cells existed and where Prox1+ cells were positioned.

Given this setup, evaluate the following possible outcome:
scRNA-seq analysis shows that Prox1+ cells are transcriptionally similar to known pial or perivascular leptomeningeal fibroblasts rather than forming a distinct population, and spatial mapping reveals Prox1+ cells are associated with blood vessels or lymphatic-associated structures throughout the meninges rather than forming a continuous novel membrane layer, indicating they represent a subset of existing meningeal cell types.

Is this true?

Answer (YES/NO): NO